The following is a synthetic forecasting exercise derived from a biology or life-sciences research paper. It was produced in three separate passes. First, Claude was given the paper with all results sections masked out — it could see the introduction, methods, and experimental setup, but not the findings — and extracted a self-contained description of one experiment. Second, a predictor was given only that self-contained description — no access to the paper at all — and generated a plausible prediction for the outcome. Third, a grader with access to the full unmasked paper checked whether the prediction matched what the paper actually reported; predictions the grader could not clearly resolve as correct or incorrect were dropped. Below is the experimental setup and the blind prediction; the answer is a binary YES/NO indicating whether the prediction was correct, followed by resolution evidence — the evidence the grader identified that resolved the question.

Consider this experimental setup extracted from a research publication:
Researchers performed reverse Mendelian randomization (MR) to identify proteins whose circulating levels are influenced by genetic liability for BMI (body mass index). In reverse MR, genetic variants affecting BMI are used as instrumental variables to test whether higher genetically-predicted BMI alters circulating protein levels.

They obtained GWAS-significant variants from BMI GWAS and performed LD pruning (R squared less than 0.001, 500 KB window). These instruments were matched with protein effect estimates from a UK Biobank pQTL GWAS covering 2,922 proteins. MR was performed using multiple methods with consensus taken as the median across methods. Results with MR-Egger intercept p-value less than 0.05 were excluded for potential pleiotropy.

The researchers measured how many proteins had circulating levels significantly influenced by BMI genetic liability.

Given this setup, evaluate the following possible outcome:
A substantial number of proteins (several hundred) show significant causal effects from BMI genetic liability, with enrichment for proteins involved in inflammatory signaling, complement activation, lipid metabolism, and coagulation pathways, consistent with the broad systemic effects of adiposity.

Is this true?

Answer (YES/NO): NO